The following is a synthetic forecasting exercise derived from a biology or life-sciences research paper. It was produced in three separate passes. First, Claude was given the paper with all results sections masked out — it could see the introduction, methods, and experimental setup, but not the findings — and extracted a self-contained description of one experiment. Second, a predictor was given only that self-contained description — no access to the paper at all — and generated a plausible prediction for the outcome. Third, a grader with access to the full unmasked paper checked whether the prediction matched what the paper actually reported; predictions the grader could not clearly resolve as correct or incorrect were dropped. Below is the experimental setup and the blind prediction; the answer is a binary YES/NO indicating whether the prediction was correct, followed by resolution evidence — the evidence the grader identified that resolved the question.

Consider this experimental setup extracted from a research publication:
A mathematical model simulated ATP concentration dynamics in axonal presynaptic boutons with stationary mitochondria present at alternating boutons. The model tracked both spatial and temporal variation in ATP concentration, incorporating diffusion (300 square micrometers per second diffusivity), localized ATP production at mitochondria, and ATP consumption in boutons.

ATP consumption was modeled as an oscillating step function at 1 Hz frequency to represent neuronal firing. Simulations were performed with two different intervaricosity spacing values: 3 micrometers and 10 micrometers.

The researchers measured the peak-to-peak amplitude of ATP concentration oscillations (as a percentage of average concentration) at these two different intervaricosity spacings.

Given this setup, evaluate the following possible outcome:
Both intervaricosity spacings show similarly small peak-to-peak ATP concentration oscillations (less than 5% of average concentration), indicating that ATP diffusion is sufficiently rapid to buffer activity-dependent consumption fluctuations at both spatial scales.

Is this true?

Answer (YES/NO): NO